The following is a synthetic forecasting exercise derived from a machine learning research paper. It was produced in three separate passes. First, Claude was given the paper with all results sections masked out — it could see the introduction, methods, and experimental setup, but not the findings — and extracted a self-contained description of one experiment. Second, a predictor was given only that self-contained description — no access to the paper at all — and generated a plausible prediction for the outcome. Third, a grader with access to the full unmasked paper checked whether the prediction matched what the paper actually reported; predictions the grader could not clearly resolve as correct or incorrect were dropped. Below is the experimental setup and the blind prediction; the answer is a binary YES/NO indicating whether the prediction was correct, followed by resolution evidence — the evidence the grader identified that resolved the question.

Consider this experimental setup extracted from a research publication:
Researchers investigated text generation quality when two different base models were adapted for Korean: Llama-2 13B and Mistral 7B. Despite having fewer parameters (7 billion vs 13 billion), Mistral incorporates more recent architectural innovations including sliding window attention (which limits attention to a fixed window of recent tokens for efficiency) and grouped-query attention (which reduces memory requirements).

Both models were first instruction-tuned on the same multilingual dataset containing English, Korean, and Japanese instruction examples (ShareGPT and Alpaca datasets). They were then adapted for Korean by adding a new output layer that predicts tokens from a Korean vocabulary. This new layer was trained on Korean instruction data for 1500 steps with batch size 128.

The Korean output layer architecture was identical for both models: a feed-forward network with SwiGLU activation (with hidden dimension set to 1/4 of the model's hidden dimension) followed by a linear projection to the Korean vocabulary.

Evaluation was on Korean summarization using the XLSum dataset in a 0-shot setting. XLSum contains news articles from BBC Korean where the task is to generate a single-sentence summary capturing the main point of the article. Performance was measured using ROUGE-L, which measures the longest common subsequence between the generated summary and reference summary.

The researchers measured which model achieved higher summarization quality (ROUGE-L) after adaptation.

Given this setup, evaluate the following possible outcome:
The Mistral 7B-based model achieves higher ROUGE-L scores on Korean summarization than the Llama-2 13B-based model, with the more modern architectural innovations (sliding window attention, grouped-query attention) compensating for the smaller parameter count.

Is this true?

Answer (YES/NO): YES